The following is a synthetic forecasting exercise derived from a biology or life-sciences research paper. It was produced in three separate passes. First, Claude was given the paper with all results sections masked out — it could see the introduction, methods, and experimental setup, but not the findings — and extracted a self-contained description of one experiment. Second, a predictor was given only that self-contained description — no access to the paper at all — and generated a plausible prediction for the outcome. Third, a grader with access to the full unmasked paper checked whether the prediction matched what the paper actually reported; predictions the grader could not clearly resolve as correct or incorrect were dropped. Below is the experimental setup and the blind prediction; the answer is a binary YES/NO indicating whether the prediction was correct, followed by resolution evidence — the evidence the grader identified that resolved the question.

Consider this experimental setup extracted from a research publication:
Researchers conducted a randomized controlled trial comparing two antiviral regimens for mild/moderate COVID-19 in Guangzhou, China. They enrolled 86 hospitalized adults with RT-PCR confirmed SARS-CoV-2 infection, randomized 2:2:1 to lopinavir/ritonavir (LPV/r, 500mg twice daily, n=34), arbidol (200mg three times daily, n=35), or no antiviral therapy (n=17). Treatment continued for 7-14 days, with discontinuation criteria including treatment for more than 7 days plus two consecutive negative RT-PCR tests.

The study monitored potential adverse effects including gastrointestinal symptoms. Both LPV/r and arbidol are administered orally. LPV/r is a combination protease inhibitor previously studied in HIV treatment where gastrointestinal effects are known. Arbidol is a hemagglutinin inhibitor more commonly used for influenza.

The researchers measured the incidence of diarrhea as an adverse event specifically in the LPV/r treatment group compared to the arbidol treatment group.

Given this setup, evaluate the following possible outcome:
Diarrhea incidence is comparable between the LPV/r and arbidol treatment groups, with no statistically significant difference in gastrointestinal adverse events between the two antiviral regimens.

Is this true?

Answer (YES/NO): NO